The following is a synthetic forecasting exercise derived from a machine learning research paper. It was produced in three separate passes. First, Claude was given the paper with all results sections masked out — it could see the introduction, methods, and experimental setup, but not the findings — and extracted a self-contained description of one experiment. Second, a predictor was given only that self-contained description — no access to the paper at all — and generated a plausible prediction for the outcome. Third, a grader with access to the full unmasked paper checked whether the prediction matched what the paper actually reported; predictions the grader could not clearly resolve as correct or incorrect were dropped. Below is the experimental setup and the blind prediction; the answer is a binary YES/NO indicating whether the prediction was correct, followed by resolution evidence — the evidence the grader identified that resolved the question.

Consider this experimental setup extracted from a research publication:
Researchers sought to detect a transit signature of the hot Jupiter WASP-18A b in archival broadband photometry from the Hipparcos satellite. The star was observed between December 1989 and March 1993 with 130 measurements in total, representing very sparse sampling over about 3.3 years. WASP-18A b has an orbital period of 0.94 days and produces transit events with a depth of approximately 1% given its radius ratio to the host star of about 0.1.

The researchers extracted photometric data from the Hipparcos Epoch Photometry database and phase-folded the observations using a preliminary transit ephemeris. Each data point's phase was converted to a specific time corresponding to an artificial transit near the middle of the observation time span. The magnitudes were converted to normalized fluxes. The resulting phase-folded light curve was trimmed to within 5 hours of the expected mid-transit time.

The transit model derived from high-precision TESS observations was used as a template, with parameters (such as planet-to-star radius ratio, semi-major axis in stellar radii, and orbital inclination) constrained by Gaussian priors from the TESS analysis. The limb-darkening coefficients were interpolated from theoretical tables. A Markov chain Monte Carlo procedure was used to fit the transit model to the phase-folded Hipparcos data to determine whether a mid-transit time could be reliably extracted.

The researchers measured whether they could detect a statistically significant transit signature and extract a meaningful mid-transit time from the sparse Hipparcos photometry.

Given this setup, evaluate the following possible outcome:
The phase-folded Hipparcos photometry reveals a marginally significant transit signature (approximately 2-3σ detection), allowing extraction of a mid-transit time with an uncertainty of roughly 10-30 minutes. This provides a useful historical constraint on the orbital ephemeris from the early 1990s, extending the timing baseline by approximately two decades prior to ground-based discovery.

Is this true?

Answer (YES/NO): NO